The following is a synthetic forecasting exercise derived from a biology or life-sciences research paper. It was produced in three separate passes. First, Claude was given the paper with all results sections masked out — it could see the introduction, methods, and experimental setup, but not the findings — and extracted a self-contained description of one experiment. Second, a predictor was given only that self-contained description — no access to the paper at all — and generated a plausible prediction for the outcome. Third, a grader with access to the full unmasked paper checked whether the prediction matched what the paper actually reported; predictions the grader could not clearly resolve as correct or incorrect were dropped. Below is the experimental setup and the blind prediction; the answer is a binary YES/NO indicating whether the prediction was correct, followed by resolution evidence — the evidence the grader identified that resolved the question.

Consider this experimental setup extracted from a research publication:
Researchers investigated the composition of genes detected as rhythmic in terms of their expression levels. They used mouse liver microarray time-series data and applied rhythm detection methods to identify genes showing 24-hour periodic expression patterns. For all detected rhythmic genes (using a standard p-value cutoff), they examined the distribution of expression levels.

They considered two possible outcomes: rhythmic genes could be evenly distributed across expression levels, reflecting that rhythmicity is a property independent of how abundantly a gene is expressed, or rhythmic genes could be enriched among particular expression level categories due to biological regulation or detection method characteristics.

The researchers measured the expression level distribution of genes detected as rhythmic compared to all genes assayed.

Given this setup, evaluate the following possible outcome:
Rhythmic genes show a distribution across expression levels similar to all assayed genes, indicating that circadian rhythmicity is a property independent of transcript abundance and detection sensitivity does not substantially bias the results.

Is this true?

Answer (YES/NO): NO